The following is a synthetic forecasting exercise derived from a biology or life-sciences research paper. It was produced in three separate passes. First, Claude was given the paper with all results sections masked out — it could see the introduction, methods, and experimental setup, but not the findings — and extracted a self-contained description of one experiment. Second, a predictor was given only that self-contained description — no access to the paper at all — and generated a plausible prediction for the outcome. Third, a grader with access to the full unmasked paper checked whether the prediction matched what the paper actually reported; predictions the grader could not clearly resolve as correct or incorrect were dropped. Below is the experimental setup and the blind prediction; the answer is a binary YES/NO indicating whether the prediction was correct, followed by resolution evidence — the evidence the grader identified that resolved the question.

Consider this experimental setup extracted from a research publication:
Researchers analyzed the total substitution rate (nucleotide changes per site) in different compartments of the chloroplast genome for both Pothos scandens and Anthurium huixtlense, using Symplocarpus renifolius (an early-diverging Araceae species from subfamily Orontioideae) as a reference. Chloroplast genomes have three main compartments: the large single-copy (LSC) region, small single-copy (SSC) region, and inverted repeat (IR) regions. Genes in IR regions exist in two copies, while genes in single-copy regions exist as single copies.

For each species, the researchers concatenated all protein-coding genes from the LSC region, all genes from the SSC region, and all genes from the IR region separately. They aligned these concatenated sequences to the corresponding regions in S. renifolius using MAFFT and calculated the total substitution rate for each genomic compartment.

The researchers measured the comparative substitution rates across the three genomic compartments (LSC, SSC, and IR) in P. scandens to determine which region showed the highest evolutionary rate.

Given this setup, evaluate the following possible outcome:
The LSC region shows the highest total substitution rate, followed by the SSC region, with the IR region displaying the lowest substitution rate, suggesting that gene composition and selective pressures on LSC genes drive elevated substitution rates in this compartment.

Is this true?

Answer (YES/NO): NO